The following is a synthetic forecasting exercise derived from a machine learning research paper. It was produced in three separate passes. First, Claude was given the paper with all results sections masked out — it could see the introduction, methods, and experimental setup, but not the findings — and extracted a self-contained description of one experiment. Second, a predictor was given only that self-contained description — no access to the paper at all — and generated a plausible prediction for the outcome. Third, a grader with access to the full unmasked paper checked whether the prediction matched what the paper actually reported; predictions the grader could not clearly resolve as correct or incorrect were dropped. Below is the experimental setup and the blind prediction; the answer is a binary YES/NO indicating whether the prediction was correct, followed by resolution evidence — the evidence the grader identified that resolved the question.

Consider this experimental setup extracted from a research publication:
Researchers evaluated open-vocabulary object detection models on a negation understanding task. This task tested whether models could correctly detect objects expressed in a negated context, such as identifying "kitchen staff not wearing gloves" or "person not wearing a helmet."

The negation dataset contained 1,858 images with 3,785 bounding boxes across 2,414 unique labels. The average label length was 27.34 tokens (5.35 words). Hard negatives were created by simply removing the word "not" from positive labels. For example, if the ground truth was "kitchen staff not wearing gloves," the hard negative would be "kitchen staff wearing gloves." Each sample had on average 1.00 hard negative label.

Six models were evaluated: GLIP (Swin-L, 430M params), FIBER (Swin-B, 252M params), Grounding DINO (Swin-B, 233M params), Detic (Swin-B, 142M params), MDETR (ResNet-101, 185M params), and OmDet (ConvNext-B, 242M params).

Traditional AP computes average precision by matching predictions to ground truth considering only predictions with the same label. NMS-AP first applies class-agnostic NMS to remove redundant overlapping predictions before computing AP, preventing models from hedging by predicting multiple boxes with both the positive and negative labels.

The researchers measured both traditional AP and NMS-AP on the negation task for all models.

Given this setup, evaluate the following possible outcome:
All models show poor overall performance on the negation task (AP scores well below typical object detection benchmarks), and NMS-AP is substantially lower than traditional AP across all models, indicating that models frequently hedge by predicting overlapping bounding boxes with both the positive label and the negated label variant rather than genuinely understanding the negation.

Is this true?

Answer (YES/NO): NO